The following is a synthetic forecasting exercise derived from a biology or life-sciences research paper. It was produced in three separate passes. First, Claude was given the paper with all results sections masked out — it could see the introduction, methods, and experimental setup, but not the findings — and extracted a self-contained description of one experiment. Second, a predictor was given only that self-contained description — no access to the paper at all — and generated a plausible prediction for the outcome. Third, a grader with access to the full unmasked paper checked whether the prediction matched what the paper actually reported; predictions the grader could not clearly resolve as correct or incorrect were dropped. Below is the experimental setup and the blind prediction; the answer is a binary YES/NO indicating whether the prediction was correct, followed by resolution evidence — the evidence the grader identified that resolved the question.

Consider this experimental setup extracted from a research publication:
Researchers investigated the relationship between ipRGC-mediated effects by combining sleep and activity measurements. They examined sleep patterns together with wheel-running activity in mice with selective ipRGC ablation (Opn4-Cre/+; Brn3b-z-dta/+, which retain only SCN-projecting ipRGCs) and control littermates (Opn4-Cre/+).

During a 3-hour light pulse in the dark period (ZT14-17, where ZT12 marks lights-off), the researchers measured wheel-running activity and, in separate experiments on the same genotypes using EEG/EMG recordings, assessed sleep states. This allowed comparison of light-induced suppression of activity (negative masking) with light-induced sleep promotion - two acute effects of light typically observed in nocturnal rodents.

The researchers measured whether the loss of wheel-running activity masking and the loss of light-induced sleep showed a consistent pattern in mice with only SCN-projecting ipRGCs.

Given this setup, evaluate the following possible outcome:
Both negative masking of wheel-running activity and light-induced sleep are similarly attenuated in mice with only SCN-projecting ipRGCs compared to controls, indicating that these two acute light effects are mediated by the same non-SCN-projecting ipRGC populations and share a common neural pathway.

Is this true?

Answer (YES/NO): NO